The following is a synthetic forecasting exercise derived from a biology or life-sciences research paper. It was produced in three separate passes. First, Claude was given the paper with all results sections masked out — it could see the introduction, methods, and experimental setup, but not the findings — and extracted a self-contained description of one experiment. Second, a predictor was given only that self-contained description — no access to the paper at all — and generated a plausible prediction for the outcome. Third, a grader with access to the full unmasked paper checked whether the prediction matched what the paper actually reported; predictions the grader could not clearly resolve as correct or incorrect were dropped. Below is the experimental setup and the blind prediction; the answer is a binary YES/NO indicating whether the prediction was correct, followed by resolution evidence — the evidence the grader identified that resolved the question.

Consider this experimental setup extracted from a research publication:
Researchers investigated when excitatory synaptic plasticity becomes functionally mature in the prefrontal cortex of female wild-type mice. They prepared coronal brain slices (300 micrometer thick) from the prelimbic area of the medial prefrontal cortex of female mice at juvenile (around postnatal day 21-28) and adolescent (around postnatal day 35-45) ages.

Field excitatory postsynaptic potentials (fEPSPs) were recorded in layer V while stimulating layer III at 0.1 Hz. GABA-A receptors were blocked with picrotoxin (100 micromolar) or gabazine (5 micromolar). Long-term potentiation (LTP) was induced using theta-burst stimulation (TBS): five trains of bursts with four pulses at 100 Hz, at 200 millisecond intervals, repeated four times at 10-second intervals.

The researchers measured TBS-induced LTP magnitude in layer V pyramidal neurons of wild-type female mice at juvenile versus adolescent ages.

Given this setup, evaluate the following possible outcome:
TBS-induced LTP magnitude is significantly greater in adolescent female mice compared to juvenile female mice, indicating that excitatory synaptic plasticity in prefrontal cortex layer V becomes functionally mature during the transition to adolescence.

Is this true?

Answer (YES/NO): YES